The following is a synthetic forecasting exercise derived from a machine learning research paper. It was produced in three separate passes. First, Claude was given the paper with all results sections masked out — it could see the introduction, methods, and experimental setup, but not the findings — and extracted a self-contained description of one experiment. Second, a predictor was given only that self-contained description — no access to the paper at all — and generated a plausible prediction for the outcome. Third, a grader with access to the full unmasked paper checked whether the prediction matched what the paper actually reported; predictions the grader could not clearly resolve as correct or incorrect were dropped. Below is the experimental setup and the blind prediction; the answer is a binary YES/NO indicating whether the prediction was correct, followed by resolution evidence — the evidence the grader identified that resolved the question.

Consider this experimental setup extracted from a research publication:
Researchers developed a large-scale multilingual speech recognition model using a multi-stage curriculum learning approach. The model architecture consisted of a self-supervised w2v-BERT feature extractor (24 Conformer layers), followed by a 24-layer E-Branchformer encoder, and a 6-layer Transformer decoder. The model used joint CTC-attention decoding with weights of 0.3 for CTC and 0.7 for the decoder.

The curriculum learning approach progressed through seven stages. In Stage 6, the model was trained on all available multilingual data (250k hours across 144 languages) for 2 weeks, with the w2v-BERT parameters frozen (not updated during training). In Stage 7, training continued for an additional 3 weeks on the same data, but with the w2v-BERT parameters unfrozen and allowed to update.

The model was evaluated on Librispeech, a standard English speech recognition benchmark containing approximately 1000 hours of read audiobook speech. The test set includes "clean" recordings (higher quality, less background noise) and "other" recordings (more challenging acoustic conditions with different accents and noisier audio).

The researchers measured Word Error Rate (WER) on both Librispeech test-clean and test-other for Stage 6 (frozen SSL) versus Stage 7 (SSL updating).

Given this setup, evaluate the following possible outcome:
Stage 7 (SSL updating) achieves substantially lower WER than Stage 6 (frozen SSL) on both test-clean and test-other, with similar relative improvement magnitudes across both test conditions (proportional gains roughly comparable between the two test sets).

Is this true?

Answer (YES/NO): NO